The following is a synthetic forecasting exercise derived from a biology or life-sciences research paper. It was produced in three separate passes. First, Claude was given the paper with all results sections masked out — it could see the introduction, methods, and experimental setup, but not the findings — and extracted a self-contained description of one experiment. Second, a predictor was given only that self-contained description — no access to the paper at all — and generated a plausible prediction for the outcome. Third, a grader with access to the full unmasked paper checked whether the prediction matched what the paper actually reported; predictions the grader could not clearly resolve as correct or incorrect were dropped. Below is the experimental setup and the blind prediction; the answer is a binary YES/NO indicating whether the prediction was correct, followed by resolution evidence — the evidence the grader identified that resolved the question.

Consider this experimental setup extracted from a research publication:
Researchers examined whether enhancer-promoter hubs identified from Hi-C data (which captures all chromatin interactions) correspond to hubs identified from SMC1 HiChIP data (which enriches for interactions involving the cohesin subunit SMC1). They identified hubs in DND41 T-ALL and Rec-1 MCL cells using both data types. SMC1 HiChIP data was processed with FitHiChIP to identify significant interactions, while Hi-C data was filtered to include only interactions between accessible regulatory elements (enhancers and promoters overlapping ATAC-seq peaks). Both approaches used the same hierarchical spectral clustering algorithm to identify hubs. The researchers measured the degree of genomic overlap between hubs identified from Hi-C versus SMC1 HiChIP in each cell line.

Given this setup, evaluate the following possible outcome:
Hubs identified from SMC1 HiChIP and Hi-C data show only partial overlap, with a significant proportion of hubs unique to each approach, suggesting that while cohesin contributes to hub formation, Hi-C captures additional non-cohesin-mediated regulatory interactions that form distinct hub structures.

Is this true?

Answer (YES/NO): NO